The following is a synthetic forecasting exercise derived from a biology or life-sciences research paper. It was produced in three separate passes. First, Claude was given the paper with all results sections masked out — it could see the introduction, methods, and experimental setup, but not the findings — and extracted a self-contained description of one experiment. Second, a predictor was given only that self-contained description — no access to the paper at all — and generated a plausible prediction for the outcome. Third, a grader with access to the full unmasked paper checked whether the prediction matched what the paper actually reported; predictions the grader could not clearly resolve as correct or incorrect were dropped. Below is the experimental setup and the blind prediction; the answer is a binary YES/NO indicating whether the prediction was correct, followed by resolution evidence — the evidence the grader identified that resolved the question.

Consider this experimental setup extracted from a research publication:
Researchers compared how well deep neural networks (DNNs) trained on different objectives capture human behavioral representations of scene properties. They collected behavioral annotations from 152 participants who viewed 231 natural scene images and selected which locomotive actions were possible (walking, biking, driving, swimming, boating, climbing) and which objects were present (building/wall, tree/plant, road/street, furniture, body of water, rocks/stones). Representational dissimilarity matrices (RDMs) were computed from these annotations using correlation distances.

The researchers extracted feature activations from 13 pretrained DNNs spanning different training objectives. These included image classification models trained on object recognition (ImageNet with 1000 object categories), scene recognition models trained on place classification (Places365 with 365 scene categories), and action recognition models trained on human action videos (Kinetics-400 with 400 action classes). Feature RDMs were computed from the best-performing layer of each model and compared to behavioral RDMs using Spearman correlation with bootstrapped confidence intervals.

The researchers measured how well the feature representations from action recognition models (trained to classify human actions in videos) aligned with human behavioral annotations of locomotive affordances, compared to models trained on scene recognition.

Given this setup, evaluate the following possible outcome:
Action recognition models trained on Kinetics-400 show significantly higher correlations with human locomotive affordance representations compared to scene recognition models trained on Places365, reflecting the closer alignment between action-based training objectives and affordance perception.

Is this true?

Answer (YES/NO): NO